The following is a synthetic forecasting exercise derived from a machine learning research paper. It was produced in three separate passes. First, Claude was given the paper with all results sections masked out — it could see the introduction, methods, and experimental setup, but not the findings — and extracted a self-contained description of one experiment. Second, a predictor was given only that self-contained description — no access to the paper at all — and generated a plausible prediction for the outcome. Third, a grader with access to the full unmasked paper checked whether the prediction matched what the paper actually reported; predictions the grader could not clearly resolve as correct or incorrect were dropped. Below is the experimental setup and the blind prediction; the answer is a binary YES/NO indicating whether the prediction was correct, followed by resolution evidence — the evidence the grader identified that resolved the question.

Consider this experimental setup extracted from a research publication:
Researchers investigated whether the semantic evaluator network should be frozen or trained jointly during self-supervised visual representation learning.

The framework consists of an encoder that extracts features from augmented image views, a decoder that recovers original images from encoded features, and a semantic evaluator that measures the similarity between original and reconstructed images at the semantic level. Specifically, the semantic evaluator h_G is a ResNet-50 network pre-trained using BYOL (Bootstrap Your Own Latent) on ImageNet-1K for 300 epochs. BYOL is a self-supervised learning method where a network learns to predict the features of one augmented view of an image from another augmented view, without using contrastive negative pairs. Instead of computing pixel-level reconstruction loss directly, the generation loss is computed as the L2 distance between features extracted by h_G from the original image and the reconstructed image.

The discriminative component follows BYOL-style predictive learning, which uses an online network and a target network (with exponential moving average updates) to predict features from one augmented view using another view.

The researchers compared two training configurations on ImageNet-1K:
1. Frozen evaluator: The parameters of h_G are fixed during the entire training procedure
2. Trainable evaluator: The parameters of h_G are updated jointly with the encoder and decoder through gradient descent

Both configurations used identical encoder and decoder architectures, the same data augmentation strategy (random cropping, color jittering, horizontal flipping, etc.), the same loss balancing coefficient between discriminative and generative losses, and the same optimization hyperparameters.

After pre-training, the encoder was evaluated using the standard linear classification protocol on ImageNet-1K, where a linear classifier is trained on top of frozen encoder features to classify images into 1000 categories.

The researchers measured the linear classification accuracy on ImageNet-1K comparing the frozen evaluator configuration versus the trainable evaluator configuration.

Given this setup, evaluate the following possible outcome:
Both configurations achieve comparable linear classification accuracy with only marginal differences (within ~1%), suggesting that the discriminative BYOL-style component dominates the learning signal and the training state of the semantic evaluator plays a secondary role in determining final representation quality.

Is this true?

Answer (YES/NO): NO